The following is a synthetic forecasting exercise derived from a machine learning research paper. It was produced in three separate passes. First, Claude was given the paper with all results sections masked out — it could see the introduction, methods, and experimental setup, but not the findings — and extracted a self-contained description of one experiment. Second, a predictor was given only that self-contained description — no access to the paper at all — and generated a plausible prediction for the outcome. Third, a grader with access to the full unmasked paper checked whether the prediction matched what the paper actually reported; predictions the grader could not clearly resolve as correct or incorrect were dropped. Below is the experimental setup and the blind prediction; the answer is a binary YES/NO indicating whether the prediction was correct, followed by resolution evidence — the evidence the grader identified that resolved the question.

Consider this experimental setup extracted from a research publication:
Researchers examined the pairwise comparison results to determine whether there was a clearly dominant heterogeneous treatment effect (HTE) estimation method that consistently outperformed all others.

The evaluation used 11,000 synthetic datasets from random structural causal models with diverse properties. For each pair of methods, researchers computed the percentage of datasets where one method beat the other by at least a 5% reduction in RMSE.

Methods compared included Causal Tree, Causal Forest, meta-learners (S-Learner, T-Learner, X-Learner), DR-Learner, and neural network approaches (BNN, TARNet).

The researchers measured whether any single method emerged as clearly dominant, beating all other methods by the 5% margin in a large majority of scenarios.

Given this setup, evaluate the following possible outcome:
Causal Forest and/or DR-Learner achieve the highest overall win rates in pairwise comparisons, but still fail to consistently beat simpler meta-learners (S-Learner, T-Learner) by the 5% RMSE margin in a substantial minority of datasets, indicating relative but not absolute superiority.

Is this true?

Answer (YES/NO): NO